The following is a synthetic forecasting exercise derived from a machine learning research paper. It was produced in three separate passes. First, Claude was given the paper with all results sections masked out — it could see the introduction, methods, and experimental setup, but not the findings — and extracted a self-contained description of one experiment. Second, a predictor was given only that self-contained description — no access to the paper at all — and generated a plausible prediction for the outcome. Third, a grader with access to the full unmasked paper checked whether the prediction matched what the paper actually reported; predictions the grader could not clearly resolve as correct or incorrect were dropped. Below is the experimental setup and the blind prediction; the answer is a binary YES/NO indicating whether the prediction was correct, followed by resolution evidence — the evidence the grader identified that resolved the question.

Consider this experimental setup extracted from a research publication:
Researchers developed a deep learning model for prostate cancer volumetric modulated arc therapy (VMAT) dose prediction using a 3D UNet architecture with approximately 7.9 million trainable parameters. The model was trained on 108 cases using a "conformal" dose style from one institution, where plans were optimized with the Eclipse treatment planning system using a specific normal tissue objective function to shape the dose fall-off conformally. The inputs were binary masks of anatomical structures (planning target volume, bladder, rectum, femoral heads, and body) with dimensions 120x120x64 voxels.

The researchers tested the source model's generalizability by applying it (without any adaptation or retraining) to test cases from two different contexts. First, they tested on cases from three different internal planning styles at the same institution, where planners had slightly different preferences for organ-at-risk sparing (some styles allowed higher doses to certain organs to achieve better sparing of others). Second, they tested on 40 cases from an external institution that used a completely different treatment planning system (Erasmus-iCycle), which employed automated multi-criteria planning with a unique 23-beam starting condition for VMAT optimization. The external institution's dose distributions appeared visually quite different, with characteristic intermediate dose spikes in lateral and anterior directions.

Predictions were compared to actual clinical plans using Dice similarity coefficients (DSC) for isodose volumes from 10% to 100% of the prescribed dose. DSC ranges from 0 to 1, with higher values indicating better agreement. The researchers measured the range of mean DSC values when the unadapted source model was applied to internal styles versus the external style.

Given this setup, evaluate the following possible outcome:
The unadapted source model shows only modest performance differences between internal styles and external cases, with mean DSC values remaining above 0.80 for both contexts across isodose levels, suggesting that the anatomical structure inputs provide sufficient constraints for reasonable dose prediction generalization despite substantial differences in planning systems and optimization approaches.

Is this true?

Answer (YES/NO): YES